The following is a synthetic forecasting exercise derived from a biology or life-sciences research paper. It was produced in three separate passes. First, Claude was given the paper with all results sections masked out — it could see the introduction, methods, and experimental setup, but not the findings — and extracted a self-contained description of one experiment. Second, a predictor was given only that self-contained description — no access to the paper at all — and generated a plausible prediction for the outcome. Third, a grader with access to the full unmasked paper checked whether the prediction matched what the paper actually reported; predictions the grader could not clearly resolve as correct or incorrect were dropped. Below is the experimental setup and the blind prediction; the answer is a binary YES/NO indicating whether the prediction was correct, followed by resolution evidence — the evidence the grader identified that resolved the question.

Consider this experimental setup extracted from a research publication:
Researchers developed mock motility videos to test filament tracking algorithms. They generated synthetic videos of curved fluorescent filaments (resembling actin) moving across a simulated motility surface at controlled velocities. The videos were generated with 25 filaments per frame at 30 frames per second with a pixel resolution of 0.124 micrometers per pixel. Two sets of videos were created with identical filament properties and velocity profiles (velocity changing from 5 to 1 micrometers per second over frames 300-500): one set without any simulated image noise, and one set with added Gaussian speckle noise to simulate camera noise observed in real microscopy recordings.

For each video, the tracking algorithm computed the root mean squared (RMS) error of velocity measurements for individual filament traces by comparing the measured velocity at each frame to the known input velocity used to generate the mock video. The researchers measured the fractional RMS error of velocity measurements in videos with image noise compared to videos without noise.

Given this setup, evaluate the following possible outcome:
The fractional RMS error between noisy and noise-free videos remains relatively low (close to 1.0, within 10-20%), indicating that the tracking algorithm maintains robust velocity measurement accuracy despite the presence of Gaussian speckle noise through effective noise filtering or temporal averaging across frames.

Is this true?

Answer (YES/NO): YES